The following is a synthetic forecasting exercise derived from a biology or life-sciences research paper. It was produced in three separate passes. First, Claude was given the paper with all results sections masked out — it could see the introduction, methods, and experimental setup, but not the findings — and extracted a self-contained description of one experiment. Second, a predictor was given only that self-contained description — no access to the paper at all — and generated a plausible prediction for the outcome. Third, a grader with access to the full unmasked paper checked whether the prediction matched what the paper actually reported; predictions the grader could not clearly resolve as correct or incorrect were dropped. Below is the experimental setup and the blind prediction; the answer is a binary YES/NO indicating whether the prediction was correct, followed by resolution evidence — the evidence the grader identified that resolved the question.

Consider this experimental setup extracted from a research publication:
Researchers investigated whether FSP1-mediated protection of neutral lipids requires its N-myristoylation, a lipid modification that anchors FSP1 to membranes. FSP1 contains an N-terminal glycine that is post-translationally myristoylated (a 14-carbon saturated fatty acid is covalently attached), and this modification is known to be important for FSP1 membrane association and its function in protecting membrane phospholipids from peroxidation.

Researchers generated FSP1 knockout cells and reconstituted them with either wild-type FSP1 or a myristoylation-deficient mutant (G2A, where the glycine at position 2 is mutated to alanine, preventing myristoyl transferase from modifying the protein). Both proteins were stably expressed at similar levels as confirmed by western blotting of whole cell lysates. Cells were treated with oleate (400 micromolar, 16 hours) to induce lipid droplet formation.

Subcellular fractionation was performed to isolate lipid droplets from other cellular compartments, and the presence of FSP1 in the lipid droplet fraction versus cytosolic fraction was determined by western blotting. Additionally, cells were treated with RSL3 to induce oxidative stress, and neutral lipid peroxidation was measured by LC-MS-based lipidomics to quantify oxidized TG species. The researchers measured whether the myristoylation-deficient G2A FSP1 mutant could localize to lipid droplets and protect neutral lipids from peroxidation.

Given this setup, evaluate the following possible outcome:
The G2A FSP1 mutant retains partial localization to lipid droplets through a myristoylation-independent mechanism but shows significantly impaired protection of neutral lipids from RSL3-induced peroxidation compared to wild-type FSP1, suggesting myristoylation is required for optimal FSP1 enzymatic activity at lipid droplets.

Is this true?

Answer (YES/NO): NO